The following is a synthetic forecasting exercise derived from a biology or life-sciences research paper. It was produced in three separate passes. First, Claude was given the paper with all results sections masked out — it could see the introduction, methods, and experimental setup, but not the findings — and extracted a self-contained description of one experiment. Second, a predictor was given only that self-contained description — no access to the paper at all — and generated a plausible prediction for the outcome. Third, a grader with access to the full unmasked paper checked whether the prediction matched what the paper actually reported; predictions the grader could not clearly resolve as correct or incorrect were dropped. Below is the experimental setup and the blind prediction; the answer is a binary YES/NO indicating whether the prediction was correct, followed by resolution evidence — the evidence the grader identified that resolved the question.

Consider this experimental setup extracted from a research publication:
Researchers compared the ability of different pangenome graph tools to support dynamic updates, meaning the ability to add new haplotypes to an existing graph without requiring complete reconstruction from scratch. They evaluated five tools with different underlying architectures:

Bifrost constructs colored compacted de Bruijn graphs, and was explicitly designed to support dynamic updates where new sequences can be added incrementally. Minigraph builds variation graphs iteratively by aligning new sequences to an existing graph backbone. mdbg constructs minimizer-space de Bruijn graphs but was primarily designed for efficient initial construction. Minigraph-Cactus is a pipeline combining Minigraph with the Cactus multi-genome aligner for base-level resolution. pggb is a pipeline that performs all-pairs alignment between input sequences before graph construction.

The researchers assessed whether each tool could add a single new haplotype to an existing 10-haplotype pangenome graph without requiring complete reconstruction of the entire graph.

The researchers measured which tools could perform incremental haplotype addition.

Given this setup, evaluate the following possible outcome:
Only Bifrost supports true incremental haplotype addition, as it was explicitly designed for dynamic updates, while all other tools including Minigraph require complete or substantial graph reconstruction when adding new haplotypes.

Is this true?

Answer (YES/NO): NO